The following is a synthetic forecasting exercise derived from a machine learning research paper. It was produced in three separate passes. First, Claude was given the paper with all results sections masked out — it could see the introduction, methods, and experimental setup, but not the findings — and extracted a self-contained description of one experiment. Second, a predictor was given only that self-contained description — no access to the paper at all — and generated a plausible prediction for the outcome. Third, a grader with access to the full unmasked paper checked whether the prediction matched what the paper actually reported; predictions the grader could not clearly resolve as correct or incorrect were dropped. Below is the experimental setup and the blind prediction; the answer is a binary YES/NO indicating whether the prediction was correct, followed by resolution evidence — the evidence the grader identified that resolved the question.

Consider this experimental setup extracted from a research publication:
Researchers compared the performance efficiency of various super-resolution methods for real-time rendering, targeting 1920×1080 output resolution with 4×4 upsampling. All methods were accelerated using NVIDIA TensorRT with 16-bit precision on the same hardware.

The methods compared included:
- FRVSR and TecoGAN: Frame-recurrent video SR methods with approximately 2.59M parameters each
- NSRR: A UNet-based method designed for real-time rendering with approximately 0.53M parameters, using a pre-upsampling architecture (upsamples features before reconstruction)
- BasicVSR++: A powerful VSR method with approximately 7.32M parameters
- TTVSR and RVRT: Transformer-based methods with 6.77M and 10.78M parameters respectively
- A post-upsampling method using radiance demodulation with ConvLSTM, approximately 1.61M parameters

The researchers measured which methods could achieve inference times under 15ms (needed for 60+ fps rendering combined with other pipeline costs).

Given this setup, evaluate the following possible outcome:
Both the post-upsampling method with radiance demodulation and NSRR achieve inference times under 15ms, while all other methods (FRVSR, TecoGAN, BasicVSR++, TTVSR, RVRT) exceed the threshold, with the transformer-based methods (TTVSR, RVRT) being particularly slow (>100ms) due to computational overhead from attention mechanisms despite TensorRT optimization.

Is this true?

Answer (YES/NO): NO